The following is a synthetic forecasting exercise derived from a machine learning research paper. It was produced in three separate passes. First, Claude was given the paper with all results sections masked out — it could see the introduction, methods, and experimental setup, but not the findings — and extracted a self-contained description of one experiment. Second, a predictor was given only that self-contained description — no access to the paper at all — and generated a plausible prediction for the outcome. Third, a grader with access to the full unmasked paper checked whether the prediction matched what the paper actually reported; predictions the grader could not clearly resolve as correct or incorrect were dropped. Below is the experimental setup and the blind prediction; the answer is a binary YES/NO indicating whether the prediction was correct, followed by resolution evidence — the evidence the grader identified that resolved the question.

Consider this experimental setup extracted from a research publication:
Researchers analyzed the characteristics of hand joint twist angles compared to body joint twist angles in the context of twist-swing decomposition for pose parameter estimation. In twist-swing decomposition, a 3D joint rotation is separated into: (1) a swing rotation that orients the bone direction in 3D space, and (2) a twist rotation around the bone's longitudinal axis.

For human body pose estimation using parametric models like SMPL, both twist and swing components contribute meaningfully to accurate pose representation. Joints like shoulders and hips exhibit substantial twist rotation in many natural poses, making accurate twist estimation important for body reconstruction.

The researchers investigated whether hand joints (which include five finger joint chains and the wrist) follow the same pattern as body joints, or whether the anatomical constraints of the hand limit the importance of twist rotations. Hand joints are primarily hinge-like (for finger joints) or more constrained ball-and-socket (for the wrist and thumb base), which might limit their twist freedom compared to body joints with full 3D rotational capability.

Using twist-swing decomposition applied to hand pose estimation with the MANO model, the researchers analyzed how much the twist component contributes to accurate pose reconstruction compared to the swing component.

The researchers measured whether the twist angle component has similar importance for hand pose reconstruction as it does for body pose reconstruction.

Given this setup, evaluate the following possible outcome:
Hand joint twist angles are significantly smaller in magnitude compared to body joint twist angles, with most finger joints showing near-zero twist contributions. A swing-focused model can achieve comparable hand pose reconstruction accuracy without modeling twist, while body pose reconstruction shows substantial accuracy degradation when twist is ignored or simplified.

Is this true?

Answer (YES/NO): YES